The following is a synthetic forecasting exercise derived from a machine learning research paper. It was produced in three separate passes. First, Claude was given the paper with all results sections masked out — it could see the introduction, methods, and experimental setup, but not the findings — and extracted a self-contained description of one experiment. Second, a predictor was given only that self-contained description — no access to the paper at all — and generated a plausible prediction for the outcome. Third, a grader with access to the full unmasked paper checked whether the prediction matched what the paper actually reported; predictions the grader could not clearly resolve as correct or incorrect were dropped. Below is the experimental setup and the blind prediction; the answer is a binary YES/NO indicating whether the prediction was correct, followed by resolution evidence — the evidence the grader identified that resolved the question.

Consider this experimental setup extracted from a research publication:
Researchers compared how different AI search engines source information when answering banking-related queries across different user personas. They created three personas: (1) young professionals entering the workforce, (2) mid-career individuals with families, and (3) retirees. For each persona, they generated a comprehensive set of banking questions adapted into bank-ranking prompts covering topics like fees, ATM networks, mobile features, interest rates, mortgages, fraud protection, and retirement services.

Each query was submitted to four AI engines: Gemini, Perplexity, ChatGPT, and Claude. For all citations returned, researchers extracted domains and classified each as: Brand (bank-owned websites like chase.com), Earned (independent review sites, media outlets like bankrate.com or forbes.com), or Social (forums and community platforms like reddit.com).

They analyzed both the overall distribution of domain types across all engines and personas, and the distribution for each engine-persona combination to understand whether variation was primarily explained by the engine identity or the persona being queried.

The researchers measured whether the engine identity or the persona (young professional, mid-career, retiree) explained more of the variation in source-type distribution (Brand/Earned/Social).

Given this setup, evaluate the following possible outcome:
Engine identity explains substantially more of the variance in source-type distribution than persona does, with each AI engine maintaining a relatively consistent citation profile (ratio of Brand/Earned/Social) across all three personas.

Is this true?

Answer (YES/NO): YES